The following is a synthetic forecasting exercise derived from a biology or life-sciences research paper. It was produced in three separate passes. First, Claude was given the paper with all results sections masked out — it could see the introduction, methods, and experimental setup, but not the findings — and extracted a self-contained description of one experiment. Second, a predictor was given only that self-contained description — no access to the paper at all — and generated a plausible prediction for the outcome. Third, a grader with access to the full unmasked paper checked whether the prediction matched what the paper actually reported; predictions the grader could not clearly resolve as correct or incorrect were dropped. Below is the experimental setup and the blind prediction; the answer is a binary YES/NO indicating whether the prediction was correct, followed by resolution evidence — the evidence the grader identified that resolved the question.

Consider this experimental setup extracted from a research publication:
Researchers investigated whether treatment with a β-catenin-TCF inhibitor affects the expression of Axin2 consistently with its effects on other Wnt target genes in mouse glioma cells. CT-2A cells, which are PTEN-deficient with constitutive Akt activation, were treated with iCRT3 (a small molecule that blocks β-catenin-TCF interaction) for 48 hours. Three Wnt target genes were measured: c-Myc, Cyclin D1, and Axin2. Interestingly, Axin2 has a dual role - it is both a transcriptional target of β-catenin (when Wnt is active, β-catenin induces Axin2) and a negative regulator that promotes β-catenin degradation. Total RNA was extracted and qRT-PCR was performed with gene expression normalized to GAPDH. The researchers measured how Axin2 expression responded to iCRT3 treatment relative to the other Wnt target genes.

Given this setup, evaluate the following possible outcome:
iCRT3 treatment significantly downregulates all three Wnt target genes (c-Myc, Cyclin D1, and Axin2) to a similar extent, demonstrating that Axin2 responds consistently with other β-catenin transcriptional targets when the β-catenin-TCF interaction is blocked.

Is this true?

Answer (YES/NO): NO